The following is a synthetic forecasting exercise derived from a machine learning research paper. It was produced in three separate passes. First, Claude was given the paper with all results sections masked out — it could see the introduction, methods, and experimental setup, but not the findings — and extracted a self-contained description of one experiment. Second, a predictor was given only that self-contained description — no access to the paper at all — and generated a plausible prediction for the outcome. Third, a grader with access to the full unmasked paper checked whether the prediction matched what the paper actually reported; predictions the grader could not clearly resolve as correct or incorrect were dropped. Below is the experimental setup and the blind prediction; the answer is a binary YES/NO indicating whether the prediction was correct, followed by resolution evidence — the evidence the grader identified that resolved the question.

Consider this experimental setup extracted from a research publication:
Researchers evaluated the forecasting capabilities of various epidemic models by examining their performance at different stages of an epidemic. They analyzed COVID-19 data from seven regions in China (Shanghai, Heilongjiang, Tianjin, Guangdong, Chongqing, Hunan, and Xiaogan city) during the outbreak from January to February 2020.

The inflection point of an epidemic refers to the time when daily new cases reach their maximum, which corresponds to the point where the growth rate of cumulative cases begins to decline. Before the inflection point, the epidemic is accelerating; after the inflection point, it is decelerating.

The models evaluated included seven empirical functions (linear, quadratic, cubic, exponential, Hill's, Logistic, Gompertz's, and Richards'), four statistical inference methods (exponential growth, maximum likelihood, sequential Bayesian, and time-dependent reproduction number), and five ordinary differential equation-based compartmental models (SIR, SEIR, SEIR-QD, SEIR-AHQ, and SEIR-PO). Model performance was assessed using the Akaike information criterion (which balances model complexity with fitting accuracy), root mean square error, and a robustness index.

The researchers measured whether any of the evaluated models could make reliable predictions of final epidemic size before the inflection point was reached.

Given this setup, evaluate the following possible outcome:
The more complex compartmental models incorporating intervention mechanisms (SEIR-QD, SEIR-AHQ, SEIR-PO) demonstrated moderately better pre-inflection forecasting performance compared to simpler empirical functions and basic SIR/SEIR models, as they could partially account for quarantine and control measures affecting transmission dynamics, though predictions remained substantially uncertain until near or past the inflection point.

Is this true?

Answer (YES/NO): NO